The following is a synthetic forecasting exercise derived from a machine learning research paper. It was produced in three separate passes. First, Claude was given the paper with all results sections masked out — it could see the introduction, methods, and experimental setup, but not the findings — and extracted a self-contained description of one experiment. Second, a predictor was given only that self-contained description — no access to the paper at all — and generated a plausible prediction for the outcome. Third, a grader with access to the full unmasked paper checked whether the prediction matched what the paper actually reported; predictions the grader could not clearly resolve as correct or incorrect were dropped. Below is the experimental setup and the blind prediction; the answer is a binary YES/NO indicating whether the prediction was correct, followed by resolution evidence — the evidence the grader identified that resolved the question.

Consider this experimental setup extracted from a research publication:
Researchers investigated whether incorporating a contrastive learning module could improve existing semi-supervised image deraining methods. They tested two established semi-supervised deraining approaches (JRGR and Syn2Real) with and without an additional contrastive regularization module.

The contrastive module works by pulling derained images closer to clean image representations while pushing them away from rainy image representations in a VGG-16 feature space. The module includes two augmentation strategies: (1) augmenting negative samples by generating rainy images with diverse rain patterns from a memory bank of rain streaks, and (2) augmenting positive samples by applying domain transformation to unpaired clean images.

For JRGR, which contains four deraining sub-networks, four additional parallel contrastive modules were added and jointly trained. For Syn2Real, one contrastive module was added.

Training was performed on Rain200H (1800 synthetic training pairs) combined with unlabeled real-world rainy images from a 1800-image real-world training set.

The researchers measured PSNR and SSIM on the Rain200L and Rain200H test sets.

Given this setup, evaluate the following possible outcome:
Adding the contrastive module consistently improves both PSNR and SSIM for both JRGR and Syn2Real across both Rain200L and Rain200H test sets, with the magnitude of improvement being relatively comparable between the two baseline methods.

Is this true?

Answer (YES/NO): NO